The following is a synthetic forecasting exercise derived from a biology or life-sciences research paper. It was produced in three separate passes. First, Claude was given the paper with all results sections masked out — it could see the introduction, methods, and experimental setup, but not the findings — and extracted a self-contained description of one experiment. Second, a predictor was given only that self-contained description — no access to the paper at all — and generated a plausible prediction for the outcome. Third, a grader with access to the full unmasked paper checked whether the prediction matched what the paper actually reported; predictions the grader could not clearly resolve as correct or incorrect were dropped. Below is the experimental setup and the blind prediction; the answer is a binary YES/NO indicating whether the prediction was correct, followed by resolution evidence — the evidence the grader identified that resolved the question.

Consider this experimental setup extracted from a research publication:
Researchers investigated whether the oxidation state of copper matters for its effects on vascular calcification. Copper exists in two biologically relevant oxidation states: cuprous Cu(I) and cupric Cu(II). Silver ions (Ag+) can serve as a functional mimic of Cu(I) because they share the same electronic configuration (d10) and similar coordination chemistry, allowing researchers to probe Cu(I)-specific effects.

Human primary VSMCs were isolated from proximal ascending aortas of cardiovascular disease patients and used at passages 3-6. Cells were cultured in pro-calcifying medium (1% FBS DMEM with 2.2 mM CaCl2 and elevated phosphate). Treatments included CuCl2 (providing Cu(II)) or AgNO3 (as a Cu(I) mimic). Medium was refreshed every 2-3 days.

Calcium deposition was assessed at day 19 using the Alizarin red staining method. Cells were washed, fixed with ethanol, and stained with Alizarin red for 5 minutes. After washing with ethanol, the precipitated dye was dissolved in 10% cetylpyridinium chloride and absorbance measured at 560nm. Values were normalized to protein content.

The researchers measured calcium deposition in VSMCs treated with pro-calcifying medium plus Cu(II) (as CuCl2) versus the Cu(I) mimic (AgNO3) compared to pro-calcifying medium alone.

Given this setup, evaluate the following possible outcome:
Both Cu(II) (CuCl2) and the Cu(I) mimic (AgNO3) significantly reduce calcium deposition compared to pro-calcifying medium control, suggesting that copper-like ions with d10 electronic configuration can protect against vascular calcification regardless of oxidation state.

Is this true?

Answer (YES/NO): YES